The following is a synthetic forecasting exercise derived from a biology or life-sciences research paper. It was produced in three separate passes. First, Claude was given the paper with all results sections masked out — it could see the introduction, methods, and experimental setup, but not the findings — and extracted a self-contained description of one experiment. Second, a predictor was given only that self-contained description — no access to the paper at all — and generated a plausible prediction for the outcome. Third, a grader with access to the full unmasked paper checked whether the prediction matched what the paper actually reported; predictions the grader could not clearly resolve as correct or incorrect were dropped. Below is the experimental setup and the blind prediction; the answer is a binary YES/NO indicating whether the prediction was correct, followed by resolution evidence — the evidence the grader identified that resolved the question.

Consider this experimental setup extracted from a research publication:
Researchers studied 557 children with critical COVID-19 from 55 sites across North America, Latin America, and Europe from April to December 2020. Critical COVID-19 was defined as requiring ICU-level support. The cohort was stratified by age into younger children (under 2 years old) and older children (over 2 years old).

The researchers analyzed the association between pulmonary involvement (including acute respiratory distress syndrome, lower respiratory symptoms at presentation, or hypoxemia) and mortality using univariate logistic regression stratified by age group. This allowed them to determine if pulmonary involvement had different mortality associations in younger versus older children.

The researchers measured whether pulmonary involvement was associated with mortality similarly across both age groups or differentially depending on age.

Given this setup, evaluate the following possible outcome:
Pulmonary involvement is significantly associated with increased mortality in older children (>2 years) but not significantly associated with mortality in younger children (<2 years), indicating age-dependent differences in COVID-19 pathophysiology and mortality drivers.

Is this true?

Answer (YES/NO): NO